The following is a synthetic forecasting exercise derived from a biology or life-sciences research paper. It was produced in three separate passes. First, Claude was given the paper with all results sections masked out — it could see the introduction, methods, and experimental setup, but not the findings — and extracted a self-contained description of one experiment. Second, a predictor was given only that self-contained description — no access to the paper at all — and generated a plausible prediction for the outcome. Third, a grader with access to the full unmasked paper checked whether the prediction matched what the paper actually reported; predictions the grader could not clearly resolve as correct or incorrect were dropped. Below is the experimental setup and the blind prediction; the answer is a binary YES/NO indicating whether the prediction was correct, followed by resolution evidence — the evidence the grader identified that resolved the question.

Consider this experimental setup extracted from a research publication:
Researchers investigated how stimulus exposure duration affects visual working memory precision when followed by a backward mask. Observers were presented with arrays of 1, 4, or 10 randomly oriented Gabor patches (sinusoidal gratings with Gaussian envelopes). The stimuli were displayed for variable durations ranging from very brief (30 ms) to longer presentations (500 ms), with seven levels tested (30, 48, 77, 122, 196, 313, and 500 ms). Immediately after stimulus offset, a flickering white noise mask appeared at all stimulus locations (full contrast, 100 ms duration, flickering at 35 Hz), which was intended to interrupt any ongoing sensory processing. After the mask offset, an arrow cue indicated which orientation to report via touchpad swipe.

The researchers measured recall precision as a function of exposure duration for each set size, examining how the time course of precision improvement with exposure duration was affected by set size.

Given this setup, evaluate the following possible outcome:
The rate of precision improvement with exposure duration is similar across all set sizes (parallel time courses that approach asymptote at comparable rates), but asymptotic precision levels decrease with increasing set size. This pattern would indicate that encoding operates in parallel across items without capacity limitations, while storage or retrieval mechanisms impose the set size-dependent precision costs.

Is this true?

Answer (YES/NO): NO